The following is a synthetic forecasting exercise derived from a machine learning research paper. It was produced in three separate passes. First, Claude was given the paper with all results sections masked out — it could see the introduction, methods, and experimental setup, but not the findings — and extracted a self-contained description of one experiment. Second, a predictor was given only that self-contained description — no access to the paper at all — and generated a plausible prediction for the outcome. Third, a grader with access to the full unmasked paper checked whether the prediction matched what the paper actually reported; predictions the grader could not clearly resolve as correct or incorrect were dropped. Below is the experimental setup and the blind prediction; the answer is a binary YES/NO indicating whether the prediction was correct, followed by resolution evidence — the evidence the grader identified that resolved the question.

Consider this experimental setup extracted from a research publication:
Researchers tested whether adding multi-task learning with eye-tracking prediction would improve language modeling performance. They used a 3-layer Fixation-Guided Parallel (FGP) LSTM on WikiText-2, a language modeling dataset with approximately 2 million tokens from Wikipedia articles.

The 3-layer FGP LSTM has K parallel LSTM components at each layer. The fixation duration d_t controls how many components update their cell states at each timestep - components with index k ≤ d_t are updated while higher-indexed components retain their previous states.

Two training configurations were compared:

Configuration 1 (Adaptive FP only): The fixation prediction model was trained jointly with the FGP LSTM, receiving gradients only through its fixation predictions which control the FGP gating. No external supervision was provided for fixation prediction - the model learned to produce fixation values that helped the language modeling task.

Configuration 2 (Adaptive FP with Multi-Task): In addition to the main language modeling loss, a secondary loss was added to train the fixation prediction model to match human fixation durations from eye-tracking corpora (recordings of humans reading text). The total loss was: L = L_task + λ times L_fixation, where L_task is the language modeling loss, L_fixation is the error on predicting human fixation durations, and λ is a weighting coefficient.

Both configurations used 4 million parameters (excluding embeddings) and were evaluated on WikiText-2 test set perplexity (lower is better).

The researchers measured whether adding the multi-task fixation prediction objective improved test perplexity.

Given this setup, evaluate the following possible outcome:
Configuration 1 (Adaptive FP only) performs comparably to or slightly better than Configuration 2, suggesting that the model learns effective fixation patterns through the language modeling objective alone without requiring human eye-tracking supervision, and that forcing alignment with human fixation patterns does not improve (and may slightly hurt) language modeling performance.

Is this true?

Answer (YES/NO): NO